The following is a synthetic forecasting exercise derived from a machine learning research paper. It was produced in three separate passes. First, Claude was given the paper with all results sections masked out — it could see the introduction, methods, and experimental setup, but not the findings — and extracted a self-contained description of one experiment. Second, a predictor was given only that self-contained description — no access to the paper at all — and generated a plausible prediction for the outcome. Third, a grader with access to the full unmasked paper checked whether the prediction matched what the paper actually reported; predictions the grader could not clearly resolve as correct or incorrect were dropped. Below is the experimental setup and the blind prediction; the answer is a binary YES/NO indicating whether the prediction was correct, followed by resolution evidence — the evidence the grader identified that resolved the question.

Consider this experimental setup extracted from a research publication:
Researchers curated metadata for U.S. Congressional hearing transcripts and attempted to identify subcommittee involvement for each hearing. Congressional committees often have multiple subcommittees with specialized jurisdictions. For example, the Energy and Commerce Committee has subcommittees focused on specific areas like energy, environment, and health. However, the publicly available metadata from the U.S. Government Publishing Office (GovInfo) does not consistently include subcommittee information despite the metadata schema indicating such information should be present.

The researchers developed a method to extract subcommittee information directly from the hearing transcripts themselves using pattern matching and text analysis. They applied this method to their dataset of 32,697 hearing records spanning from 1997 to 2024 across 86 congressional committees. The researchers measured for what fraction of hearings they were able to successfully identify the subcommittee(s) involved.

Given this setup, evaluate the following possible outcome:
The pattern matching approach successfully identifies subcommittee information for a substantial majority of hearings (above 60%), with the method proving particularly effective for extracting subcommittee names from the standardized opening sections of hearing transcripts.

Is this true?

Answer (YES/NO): NO